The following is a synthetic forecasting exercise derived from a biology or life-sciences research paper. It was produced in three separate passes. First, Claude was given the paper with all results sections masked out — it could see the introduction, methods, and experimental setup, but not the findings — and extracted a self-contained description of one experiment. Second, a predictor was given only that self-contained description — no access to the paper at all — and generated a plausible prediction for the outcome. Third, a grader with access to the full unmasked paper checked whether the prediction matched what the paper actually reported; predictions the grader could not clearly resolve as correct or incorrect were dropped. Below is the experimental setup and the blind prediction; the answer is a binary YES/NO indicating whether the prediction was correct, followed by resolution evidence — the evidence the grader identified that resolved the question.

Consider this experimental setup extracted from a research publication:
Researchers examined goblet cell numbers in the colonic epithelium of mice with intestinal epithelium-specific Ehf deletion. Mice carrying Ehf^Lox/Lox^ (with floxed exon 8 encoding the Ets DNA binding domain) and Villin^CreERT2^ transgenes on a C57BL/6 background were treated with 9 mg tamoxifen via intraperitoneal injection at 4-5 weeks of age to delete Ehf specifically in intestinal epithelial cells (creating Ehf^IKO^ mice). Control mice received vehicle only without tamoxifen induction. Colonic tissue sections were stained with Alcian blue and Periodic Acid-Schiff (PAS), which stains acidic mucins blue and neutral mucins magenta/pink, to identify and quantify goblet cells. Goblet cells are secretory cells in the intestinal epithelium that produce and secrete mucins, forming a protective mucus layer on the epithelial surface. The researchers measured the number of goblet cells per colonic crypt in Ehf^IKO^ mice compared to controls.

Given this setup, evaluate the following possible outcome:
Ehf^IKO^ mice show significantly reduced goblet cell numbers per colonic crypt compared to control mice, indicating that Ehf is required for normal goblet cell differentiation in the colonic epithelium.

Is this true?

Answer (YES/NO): YES